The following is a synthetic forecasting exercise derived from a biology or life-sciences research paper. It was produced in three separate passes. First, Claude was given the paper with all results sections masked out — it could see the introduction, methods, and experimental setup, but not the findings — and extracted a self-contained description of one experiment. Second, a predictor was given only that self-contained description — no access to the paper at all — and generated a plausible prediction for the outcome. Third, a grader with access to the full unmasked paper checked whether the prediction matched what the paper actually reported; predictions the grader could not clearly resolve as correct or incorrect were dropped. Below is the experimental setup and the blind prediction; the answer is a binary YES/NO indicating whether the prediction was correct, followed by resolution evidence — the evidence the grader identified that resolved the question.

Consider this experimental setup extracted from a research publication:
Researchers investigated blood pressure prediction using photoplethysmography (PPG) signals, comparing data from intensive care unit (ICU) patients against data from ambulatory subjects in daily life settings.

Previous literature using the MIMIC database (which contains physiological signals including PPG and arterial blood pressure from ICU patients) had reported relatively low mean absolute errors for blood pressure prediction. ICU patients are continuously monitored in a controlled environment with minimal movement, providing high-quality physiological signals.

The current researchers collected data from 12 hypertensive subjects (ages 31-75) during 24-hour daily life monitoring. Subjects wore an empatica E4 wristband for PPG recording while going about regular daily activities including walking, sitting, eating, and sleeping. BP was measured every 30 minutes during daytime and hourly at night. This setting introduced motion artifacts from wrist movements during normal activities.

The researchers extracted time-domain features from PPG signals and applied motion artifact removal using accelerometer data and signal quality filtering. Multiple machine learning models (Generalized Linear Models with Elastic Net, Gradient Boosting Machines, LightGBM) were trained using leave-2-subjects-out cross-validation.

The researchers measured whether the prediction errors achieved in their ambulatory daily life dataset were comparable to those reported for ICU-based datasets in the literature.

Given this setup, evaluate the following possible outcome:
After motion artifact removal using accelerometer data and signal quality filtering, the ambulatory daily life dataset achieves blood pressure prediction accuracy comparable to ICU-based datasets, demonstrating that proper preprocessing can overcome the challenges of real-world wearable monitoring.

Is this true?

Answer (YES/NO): NO